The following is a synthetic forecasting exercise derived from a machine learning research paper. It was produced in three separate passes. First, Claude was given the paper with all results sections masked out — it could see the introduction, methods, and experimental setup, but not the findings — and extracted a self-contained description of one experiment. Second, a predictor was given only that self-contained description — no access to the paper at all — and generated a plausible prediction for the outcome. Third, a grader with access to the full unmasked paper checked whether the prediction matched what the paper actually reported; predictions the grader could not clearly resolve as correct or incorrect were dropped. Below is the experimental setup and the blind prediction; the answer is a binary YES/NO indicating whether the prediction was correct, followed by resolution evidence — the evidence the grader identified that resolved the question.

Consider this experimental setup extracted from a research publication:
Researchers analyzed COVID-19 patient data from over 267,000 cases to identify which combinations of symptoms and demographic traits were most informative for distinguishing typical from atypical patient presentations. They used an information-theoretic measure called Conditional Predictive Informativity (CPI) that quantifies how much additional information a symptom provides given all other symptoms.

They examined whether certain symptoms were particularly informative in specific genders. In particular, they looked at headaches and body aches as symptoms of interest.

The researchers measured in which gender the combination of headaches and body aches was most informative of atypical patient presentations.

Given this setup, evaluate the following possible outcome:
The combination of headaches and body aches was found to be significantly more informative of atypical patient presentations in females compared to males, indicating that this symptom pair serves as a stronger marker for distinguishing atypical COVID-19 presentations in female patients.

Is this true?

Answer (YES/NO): NO